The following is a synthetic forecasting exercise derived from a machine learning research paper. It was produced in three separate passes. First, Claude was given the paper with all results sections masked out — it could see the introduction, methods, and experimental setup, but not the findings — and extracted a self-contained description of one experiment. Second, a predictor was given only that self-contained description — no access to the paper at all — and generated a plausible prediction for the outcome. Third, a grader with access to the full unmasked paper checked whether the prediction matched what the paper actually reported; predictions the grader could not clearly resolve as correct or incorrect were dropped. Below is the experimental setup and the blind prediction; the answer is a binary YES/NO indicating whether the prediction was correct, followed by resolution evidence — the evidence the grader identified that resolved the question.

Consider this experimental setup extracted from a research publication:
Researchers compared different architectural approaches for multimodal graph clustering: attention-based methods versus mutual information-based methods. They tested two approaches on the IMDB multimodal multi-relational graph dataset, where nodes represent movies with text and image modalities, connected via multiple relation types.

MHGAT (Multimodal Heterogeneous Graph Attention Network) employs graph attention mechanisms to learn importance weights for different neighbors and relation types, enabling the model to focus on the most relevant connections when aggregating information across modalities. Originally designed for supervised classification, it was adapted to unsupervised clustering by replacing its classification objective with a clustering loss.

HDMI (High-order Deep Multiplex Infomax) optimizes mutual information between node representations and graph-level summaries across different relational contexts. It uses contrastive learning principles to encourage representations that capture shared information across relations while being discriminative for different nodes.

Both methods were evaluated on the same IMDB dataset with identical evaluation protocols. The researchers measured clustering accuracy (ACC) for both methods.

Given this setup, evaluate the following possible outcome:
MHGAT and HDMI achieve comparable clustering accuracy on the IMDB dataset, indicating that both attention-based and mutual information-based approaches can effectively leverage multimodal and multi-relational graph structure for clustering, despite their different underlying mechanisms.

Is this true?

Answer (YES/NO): NO